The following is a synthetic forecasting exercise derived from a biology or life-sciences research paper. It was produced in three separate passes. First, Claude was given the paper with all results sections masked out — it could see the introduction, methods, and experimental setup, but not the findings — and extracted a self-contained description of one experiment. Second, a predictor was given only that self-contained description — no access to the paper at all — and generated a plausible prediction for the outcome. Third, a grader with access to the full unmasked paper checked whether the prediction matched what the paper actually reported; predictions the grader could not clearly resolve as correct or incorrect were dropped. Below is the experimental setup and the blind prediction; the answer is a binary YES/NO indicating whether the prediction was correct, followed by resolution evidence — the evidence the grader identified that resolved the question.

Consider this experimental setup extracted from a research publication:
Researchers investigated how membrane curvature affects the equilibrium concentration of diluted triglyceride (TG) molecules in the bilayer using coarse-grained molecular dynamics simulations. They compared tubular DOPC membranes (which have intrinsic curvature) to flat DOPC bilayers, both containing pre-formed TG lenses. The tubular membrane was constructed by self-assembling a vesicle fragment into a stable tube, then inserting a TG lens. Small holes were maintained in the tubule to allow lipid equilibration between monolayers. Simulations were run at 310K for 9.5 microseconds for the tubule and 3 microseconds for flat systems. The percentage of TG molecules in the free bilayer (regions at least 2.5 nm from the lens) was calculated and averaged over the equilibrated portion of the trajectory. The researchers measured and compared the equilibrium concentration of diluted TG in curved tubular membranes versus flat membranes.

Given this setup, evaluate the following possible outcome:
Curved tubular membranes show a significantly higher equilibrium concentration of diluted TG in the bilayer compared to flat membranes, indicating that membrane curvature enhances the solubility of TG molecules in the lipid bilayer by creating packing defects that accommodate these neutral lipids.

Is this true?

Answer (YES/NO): NO